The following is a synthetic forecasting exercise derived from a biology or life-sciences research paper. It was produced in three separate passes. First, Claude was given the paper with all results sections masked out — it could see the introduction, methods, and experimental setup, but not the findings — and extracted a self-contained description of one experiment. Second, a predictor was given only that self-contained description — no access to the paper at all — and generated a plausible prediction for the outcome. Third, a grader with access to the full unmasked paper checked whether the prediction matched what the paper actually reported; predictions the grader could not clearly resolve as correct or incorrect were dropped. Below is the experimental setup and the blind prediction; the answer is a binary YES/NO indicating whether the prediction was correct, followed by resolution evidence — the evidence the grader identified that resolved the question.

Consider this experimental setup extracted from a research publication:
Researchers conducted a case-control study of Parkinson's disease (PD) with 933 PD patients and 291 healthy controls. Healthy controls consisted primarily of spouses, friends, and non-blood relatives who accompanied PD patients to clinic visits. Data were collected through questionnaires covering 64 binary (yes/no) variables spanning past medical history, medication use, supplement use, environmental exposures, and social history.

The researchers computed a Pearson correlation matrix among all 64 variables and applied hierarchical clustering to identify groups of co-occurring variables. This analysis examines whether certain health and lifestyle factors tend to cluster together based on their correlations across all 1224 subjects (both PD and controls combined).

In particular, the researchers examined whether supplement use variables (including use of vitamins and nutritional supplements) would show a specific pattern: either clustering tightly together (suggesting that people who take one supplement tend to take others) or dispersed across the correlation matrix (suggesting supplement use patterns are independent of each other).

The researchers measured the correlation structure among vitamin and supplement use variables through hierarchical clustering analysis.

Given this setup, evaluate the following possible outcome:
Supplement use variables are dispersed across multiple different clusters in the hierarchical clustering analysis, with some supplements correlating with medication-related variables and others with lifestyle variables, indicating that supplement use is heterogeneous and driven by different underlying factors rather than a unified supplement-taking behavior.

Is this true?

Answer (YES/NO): NO